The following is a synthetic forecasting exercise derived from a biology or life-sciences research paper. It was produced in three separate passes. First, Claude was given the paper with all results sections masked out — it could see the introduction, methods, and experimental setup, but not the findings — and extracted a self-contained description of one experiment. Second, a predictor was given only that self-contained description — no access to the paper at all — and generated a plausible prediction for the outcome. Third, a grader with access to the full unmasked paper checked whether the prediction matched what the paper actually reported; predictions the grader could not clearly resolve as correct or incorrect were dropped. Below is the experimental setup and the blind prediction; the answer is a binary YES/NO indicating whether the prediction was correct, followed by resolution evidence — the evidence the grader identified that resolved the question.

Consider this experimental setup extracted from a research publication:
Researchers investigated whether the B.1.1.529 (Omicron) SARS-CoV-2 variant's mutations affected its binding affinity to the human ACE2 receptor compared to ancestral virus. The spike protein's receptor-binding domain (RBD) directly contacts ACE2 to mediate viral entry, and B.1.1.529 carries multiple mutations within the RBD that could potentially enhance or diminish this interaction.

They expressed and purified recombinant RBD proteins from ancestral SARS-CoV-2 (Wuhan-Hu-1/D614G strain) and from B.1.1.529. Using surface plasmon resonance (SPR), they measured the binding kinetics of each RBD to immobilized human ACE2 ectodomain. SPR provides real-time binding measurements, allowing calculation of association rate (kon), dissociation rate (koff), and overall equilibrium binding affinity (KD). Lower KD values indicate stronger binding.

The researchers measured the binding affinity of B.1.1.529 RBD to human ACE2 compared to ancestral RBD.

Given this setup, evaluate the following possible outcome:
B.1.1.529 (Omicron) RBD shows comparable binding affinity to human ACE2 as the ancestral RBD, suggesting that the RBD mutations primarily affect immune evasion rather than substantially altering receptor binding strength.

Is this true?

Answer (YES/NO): NO